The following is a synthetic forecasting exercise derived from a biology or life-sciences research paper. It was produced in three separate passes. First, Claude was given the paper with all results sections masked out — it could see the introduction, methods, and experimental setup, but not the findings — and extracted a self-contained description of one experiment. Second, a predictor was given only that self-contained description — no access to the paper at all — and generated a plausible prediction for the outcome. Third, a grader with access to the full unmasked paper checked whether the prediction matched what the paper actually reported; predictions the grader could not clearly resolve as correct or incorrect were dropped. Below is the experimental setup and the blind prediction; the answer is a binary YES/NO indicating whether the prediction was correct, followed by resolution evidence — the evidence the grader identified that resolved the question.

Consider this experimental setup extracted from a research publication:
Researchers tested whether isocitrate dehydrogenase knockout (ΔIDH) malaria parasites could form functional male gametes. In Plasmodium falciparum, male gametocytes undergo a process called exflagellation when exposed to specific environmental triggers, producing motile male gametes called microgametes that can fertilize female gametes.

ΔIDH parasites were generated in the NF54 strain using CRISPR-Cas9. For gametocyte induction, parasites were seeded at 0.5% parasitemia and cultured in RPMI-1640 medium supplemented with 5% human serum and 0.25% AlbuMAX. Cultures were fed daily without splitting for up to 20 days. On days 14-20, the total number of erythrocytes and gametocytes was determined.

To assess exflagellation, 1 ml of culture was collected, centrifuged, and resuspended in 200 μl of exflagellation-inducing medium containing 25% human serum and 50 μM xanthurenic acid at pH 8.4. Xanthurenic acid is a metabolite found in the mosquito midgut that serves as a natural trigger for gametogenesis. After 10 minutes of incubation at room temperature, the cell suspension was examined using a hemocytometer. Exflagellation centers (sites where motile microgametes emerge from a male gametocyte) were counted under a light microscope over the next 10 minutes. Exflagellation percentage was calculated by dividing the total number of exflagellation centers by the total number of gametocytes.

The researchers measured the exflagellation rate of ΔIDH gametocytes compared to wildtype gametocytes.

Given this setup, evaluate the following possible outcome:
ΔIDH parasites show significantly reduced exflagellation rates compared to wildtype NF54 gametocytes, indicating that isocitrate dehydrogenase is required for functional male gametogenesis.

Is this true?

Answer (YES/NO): YES